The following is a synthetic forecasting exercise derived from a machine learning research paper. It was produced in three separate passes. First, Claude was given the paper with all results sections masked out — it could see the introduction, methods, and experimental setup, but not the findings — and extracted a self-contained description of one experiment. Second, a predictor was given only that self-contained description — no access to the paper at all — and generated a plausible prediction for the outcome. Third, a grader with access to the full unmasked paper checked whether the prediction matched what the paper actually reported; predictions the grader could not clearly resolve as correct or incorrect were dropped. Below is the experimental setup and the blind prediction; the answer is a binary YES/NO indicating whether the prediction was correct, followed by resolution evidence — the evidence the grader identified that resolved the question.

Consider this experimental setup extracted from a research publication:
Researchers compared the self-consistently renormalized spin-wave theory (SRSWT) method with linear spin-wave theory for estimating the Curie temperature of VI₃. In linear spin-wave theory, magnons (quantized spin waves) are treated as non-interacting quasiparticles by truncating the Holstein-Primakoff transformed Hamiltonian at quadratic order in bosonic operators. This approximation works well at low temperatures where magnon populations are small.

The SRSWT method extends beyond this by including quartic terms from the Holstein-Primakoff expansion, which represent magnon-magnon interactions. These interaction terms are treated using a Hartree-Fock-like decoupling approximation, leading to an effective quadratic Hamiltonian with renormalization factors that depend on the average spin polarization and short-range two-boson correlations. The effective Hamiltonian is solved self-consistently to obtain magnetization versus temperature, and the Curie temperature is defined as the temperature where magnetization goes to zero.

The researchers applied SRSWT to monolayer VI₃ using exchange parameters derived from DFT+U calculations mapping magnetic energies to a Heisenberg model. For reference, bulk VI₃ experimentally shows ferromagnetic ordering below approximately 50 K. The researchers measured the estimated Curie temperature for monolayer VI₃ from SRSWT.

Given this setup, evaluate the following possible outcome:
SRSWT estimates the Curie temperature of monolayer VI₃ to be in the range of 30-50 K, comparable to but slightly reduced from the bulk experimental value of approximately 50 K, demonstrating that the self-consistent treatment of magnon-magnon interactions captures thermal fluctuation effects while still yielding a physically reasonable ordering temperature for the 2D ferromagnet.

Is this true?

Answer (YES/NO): NO